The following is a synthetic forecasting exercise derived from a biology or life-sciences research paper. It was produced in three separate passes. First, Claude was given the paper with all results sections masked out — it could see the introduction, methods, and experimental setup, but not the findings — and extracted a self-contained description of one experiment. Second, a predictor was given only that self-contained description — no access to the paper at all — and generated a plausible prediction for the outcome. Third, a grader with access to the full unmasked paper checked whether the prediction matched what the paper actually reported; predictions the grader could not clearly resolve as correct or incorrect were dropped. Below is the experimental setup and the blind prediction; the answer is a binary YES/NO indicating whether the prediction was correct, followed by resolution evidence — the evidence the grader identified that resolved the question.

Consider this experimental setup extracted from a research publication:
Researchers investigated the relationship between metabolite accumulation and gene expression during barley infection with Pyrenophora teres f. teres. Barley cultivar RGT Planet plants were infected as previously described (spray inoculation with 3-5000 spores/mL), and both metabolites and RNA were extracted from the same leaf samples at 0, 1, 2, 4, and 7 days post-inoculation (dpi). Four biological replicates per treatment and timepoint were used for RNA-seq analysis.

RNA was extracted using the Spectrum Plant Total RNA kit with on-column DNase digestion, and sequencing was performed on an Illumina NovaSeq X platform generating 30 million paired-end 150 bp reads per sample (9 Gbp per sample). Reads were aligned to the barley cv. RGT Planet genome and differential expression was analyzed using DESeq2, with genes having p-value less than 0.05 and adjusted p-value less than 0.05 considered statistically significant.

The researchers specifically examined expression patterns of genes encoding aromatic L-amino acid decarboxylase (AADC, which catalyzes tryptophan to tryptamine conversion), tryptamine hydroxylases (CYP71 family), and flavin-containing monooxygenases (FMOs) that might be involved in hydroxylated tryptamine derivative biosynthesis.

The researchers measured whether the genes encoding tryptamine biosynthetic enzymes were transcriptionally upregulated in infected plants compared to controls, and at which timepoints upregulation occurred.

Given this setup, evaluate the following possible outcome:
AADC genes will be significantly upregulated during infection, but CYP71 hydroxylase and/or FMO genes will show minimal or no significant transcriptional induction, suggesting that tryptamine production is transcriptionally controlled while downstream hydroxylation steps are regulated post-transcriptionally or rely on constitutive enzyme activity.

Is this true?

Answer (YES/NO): NO